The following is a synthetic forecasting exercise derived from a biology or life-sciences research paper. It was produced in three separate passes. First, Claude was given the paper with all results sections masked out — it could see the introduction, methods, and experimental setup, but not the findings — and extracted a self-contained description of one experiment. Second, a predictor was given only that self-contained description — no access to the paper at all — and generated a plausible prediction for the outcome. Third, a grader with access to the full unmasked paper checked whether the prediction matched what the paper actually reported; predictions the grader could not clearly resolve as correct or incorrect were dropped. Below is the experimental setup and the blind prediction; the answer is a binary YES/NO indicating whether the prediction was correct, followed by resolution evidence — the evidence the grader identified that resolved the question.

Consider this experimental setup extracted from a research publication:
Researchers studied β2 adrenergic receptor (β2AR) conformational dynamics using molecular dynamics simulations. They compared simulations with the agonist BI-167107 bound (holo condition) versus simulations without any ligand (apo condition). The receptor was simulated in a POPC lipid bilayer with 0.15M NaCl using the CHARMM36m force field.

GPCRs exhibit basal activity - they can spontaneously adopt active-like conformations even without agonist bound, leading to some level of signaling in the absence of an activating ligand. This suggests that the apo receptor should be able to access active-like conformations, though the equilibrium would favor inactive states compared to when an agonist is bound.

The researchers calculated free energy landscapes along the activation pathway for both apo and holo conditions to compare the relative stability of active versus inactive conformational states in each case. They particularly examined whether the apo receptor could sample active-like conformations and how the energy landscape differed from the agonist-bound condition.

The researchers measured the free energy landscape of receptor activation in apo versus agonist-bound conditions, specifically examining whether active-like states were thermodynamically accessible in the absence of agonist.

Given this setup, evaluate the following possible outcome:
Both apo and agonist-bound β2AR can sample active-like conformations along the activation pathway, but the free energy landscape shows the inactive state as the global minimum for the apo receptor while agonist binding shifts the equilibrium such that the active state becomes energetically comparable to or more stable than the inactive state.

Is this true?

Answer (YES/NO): YES